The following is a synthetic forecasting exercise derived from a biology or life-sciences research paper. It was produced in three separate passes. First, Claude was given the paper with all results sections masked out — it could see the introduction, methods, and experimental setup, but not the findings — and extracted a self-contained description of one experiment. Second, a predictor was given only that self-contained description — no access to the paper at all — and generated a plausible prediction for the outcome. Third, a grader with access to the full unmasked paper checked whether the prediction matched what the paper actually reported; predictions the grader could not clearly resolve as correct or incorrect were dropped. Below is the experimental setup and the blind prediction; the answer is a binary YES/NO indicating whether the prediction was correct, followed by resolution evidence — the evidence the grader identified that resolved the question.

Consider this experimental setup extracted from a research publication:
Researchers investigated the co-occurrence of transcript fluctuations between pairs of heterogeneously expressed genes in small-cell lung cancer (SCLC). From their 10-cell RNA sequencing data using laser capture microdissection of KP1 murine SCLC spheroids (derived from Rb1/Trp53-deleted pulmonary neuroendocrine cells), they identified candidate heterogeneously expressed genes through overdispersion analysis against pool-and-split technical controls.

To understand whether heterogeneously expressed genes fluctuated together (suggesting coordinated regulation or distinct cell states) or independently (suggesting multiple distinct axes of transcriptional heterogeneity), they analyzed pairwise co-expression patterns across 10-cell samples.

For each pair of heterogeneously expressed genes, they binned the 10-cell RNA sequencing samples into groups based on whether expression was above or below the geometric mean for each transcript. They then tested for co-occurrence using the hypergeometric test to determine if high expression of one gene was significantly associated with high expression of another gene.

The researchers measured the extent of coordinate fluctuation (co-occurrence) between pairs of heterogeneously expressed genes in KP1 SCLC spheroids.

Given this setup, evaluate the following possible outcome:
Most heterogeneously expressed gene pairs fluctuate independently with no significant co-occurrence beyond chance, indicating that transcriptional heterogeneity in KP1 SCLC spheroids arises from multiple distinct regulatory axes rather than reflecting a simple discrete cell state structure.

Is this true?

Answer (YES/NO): YES